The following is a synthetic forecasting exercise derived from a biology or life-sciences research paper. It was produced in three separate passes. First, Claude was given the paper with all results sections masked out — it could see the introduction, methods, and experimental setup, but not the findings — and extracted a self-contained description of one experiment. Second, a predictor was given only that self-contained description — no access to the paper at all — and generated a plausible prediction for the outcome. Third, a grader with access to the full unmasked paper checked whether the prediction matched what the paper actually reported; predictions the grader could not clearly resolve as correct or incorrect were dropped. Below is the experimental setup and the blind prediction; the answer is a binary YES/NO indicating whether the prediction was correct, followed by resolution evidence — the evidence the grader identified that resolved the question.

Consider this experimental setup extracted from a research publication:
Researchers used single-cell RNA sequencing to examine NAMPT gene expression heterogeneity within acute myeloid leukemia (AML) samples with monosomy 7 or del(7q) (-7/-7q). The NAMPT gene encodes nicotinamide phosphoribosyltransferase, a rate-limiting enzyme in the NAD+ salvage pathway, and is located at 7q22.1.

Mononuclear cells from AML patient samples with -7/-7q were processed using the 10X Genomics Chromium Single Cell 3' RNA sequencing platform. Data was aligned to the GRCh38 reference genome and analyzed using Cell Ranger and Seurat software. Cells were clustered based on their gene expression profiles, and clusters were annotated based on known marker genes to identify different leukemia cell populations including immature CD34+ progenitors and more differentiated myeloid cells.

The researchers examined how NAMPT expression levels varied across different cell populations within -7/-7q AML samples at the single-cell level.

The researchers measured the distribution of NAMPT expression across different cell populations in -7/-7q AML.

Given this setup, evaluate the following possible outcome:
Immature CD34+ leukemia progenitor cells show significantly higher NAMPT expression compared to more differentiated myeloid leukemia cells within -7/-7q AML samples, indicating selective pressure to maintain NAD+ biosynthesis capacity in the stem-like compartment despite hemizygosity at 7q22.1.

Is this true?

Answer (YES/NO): NO